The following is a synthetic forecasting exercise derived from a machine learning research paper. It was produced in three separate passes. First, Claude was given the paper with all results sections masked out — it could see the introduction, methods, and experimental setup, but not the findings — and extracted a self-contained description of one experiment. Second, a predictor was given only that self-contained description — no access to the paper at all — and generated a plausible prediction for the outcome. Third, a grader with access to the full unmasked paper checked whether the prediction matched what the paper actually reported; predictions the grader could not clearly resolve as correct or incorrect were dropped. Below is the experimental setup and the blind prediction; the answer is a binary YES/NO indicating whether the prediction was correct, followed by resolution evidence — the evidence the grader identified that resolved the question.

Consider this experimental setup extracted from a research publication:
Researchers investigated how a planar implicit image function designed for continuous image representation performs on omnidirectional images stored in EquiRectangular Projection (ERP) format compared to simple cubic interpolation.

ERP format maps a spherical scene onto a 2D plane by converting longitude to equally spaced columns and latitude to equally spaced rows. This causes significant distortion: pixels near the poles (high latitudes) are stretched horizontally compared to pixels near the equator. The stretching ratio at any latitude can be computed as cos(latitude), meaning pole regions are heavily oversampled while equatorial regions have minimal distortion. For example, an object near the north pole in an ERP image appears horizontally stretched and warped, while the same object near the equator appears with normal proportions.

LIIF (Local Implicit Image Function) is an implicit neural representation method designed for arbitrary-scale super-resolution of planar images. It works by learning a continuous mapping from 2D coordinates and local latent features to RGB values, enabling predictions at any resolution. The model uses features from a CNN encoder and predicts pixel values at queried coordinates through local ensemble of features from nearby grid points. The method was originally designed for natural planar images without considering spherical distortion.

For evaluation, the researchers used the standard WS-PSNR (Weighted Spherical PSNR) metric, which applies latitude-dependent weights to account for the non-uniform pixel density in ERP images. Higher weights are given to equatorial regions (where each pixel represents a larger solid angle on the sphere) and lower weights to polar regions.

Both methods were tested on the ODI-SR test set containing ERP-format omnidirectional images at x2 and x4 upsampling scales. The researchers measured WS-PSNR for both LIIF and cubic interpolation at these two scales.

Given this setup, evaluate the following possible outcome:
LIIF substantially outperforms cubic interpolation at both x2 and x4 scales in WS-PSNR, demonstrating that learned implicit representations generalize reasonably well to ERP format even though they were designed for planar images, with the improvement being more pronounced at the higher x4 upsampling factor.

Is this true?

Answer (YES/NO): NO